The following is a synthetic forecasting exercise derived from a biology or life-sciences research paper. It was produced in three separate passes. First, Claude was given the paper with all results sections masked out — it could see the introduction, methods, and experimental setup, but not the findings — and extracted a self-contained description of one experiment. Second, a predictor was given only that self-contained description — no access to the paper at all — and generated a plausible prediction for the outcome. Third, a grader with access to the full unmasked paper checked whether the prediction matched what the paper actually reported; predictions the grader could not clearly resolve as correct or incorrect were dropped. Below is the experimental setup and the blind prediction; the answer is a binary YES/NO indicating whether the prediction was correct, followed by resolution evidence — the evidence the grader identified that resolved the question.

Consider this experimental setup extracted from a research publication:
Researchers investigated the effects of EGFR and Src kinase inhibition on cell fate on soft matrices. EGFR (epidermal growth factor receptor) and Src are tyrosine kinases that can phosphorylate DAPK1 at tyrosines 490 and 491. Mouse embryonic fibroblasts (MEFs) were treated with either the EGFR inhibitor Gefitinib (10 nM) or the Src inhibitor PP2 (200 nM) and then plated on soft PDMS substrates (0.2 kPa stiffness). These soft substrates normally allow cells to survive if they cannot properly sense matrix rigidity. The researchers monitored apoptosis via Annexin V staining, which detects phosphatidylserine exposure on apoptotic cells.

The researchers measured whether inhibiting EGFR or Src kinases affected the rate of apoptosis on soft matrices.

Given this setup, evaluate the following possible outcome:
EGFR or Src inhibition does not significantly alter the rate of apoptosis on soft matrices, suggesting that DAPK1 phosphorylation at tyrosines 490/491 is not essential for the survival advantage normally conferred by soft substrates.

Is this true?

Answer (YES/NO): NO